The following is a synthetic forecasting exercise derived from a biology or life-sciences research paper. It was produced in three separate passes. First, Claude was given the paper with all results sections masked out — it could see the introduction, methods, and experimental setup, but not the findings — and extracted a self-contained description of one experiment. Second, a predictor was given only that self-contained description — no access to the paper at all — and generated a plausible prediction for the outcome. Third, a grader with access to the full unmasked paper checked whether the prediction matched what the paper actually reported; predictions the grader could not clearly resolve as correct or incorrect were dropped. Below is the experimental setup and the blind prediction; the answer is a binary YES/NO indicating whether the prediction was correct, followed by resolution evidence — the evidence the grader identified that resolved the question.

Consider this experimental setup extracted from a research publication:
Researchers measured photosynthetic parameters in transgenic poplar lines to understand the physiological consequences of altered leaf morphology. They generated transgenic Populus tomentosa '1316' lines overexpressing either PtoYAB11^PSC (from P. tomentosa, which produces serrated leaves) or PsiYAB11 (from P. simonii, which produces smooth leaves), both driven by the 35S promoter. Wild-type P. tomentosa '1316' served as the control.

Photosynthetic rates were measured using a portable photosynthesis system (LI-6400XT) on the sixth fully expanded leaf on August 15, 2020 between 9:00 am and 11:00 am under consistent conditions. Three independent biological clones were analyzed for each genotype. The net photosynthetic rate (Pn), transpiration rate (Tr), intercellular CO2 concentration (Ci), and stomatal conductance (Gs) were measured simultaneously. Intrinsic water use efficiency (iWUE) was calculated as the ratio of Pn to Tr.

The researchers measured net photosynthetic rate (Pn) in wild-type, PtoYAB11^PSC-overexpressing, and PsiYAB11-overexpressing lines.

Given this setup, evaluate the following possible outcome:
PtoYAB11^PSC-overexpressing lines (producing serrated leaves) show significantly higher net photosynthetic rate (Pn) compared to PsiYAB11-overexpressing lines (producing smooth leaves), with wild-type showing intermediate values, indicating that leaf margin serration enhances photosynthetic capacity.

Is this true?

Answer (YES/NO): NO